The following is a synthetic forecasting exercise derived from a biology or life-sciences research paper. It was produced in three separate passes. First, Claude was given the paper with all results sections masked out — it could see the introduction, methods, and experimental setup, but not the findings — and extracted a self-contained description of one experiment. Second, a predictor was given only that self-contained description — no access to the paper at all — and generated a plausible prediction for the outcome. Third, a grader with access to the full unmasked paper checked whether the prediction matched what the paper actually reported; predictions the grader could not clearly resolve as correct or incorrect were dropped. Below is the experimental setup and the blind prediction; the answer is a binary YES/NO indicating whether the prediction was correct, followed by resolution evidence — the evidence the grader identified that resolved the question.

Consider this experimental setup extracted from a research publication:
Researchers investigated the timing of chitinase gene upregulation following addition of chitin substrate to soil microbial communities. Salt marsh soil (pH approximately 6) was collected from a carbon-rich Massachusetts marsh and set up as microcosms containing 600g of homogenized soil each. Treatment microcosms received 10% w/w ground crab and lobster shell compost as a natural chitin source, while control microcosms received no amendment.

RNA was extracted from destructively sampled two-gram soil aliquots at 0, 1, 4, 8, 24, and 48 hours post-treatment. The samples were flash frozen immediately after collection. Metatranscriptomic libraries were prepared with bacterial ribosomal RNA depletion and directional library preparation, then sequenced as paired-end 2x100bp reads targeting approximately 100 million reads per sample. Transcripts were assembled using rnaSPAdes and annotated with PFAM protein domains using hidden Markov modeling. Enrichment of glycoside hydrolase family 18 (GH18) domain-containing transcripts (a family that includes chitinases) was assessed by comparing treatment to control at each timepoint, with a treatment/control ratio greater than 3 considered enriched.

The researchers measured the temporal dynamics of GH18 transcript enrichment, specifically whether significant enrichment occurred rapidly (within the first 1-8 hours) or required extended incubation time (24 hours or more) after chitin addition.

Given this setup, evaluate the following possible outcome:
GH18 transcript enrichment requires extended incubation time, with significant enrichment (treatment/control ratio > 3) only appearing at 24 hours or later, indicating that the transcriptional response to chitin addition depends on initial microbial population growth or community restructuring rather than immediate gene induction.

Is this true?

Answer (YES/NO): YES